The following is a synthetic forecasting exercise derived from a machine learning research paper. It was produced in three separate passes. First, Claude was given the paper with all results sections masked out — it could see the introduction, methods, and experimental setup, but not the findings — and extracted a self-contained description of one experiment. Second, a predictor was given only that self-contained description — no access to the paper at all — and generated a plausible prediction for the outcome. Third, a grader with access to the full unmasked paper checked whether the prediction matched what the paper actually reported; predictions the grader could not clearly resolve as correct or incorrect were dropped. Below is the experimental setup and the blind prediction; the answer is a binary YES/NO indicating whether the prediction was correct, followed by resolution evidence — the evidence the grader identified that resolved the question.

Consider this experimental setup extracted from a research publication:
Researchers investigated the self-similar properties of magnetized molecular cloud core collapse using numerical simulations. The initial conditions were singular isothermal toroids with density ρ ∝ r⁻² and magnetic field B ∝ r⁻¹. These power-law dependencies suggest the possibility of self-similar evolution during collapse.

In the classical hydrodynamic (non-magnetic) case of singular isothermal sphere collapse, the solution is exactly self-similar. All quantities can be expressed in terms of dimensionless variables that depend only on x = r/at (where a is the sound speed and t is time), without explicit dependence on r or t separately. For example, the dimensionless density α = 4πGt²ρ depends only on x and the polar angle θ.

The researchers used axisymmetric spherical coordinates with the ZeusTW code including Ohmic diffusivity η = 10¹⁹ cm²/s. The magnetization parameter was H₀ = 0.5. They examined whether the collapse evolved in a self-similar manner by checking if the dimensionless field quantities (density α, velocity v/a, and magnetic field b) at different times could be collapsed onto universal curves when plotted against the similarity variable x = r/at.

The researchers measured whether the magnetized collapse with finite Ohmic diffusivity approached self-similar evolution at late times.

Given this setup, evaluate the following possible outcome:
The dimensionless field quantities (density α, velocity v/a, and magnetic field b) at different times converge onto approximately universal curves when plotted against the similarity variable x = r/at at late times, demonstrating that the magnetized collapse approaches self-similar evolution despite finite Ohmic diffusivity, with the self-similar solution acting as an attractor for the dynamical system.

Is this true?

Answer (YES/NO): YES